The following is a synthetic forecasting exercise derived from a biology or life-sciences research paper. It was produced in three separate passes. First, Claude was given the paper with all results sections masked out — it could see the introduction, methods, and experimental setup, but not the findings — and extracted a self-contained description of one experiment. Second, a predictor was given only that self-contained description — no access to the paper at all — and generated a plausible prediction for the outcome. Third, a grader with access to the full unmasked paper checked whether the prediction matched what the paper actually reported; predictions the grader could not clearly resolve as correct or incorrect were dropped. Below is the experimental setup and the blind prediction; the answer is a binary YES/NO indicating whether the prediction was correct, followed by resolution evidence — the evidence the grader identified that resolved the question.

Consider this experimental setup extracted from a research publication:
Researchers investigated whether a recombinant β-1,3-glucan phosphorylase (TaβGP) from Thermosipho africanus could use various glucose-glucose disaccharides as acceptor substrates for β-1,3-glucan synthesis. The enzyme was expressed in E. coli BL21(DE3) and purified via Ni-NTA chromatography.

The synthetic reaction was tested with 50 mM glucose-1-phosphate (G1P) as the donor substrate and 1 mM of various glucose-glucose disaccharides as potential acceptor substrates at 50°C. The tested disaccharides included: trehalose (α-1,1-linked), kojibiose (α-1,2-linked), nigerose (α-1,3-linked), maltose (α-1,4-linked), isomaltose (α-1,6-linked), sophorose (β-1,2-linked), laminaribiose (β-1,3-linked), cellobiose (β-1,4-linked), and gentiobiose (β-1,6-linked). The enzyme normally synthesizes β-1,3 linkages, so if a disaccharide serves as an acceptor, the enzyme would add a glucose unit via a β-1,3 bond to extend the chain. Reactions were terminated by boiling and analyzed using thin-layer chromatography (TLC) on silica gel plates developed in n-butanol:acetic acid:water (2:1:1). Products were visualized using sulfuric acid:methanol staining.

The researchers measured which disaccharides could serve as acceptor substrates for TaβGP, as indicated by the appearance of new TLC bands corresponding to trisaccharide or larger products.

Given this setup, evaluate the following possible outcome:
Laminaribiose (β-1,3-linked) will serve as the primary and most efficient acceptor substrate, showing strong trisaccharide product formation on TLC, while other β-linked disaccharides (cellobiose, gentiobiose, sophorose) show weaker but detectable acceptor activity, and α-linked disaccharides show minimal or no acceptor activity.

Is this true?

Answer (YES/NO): NO